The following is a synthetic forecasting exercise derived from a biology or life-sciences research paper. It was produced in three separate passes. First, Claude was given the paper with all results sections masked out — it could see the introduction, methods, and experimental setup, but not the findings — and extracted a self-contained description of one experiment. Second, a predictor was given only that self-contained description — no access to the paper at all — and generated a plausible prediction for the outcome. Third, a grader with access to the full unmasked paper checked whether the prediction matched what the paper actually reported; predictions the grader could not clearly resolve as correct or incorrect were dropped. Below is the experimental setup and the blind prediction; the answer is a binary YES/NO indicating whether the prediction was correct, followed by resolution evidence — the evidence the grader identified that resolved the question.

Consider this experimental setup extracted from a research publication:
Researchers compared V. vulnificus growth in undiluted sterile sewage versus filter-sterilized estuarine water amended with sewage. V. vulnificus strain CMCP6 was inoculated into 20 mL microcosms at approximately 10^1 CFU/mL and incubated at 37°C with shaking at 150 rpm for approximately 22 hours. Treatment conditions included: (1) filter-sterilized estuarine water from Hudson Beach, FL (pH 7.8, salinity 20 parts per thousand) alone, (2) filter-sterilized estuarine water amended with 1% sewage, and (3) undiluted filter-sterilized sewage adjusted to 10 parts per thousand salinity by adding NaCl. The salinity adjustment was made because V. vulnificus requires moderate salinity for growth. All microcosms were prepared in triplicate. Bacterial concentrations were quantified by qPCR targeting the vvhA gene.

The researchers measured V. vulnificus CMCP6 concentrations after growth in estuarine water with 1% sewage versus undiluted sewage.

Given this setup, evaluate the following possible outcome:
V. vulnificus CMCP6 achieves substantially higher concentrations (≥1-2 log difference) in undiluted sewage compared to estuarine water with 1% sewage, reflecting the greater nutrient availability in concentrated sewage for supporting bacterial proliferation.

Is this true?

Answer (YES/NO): YES